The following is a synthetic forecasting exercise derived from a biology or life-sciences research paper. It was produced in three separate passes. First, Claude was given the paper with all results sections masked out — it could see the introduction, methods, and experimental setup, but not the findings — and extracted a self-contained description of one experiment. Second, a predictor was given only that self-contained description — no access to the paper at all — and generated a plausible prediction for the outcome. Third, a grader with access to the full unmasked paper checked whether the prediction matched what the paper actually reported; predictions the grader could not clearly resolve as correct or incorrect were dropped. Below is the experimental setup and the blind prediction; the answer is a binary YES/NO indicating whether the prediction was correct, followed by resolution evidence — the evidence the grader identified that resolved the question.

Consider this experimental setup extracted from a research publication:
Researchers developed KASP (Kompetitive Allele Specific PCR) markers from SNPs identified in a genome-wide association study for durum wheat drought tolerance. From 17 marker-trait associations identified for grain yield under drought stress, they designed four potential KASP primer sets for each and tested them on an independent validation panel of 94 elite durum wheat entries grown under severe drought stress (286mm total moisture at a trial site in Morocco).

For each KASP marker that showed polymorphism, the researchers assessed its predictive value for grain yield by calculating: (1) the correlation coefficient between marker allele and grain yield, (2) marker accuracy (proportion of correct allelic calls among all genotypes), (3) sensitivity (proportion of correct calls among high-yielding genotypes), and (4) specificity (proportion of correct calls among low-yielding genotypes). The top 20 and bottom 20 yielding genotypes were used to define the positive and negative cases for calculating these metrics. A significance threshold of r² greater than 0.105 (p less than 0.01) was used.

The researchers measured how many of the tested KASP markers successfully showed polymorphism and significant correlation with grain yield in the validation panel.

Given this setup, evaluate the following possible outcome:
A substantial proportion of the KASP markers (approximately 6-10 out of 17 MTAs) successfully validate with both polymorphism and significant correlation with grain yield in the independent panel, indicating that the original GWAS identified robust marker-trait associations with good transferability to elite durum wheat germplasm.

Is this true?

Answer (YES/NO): NO